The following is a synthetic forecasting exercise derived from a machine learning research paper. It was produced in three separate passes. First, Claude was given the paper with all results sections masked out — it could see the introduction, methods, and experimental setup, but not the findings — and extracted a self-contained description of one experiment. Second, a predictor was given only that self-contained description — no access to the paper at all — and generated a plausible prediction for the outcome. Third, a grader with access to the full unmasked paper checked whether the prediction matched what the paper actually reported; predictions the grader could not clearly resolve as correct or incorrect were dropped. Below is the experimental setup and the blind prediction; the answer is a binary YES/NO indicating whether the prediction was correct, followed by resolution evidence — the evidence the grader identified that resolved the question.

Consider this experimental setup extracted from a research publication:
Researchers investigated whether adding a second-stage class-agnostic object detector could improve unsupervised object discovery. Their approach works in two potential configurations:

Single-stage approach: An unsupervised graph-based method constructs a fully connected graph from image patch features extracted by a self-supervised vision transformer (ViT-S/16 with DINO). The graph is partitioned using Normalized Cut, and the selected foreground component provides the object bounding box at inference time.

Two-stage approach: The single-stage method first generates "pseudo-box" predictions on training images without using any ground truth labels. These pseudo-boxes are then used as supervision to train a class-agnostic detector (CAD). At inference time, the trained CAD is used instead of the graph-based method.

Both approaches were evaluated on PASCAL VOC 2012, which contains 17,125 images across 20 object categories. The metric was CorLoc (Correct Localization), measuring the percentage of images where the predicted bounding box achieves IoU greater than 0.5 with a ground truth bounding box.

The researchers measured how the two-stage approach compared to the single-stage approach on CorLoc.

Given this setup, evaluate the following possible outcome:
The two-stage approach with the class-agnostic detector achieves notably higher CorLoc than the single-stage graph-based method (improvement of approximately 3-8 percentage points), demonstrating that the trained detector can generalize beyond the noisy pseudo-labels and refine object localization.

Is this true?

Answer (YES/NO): YES